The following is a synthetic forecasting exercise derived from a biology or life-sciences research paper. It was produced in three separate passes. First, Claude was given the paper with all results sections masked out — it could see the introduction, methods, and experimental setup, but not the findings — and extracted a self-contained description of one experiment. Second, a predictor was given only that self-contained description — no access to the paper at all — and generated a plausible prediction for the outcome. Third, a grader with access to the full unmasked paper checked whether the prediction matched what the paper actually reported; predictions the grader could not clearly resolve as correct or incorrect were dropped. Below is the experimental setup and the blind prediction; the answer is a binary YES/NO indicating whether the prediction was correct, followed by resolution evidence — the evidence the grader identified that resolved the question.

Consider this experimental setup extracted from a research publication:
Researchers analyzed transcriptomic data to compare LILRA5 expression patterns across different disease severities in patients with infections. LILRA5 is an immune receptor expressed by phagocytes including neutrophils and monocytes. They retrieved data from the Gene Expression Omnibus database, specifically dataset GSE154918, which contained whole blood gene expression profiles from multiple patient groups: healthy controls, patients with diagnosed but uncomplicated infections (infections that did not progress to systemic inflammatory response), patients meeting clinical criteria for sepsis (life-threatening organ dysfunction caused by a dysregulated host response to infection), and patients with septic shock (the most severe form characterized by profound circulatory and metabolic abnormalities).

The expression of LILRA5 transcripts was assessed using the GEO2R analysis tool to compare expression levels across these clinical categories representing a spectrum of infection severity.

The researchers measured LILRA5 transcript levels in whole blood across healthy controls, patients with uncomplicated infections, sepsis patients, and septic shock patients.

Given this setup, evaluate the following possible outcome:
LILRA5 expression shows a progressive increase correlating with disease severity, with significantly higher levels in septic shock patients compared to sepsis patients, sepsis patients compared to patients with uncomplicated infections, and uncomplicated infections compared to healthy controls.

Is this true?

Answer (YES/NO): NO